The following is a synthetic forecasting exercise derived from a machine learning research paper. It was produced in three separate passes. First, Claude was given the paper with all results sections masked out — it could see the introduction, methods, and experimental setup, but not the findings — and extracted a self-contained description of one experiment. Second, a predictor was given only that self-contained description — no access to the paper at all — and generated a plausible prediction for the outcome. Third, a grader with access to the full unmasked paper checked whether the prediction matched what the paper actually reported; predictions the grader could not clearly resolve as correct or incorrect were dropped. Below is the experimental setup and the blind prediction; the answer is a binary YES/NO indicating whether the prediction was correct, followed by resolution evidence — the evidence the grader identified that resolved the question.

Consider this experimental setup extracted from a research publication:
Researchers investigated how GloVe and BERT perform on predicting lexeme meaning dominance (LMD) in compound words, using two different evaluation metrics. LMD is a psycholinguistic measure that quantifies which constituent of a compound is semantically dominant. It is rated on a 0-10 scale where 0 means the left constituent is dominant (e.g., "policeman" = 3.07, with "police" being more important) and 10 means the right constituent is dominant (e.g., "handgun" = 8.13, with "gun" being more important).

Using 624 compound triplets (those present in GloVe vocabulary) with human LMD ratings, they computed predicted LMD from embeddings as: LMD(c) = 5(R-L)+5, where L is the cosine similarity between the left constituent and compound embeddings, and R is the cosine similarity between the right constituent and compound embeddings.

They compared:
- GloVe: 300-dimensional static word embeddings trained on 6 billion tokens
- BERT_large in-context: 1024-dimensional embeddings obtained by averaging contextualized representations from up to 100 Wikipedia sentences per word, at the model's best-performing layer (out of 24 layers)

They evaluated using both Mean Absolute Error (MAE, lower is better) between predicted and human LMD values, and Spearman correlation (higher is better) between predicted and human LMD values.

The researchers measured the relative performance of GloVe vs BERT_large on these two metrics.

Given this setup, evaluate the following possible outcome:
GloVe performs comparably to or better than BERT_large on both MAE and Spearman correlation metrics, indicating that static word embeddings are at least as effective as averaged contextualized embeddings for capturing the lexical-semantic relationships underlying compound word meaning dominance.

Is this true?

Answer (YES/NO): NO